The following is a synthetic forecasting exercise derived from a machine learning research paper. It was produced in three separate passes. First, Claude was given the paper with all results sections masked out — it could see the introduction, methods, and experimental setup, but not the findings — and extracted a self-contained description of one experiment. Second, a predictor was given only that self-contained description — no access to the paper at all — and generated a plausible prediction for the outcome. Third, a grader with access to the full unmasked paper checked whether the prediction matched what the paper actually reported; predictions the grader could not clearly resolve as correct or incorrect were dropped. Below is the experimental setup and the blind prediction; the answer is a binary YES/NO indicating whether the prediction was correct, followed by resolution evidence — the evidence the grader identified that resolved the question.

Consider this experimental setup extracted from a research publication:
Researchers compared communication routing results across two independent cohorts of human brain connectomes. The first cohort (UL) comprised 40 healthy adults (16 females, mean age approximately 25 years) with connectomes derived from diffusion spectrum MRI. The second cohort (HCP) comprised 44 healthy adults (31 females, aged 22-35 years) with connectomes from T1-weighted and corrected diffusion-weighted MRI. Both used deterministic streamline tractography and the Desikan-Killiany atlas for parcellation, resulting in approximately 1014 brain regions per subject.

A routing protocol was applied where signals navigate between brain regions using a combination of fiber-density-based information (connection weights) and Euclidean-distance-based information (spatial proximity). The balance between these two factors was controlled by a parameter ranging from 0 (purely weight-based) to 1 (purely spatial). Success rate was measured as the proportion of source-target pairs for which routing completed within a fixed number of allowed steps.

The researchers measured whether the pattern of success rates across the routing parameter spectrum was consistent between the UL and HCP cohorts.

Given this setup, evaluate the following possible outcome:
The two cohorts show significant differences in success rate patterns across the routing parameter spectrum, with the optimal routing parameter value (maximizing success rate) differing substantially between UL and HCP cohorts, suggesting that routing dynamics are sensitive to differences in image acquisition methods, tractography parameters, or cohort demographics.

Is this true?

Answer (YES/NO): NO